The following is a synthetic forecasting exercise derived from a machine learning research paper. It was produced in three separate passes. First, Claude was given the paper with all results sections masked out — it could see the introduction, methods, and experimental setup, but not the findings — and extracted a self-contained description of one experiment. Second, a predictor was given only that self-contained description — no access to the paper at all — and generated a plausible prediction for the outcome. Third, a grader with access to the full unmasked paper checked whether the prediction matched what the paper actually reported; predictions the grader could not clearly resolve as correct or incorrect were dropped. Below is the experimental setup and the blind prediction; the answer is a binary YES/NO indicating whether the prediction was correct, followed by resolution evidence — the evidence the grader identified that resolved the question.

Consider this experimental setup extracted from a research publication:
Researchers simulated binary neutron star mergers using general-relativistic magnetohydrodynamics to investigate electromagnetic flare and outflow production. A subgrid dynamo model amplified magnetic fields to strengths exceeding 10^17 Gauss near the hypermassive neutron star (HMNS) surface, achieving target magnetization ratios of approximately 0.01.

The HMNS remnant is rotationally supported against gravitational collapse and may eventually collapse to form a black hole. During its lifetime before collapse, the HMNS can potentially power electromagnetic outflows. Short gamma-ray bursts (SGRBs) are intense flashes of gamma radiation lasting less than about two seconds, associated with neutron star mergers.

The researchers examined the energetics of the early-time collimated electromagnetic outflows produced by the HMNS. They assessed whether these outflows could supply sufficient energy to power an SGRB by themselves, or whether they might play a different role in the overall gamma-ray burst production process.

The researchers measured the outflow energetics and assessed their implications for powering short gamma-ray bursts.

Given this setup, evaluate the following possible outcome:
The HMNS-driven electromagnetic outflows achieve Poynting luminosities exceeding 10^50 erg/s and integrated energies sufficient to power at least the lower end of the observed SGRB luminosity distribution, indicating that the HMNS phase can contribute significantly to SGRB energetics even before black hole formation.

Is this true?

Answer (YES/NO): NO